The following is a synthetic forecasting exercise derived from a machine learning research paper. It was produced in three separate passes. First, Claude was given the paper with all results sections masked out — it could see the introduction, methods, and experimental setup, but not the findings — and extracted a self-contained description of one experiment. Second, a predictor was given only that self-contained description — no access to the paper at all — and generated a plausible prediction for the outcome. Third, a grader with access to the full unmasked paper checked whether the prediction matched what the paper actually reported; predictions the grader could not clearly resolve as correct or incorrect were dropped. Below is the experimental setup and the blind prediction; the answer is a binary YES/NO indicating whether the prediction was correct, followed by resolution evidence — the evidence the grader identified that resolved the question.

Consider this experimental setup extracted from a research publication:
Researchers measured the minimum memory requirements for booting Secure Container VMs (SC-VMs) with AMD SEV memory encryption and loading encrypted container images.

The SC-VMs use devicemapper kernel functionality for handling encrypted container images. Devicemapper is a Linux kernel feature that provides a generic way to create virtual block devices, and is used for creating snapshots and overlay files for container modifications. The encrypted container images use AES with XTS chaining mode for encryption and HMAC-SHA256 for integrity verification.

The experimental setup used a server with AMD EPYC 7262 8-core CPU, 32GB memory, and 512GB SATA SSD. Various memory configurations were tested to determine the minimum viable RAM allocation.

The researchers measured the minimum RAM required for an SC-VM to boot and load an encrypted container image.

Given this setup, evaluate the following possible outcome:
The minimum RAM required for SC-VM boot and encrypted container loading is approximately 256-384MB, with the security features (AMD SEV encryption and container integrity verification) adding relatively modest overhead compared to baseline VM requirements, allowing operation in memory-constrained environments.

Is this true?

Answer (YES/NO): NO